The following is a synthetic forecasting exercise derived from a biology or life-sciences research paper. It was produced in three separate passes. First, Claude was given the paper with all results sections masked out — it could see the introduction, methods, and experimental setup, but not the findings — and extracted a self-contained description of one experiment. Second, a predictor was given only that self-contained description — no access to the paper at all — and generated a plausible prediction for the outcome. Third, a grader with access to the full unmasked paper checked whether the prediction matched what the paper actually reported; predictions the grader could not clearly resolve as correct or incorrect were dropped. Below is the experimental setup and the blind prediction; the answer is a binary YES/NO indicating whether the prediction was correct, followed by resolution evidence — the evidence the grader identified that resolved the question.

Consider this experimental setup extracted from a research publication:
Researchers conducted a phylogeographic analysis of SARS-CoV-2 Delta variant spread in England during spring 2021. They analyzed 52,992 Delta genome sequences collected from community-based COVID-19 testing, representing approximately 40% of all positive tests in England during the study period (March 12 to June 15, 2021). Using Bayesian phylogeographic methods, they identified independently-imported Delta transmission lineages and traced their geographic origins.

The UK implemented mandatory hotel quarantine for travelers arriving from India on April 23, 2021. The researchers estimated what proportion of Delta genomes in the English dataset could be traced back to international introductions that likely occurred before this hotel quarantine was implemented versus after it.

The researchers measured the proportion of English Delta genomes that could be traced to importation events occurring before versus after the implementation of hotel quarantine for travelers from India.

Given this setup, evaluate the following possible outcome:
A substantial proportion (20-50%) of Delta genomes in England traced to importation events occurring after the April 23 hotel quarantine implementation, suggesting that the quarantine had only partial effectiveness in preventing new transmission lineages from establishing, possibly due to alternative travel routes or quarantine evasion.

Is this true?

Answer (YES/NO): NO